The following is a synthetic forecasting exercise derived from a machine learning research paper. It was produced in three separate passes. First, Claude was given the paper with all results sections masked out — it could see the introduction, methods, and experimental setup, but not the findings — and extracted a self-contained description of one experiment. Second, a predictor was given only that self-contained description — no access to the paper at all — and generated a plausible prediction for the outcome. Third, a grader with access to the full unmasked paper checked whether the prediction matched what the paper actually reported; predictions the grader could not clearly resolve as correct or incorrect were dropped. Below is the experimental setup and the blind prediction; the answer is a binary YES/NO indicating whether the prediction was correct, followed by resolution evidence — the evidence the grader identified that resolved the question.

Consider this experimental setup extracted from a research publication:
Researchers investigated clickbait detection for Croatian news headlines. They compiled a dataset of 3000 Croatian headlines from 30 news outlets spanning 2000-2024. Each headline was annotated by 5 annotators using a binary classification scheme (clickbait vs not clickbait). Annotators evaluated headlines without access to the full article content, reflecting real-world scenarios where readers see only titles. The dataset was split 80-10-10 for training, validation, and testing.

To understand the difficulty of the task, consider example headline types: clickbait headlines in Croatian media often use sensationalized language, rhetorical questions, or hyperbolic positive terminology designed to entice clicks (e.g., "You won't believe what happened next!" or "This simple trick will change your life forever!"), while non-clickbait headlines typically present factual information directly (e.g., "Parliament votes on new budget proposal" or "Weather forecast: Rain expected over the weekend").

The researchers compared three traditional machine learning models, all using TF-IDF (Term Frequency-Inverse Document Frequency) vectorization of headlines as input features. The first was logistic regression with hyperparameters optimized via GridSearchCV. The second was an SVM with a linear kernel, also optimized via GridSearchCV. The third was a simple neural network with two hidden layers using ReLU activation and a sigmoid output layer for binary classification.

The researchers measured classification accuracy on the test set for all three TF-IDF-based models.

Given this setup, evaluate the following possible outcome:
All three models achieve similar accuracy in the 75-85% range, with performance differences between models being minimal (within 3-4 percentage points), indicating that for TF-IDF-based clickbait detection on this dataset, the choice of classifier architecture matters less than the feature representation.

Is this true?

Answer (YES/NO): NO